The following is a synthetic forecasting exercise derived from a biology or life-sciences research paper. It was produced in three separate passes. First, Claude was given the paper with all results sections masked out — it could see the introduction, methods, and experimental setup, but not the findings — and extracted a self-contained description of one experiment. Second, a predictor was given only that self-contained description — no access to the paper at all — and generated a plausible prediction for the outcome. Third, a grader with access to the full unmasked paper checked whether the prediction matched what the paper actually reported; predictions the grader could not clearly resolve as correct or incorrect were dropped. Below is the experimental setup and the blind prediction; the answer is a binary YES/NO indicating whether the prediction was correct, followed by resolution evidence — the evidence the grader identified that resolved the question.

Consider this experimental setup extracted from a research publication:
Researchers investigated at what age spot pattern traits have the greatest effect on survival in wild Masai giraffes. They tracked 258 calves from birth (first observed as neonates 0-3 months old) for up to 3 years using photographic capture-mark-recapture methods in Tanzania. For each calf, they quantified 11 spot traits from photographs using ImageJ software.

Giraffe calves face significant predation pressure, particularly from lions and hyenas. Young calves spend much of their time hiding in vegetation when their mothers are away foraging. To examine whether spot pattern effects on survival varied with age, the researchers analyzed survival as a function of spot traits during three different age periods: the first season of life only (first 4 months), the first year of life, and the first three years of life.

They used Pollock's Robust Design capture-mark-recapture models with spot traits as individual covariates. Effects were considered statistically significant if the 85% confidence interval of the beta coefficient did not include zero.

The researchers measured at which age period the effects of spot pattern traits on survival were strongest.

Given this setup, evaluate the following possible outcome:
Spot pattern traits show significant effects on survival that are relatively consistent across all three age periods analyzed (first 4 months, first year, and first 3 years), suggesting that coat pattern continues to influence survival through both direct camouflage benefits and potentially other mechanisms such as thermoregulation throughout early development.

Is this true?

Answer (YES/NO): NO